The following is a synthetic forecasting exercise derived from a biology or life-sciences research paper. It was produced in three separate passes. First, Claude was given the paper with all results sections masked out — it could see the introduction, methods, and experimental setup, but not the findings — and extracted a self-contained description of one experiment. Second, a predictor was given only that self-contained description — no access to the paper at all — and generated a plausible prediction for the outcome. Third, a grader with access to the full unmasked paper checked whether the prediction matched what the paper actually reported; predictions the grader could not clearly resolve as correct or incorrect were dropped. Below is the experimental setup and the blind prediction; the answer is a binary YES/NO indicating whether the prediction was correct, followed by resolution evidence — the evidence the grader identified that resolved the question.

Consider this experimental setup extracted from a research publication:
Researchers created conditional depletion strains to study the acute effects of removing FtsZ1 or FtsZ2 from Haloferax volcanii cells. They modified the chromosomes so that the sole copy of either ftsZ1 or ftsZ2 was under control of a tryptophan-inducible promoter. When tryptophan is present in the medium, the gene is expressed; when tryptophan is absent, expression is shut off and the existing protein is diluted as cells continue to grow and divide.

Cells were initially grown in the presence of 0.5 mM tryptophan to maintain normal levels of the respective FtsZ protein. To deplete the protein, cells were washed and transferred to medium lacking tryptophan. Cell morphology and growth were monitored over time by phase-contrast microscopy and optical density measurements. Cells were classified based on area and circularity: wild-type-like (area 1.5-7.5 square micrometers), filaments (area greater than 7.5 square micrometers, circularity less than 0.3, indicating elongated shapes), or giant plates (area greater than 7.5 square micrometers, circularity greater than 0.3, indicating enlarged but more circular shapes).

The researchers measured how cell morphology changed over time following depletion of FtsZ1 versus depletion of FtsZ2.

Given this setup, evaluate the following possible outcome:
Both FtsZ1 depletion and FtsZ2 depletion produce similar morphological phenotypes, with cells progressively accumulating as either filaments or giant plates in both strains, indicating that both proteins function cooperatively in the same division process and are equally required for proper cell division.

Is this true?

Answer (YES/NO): NO